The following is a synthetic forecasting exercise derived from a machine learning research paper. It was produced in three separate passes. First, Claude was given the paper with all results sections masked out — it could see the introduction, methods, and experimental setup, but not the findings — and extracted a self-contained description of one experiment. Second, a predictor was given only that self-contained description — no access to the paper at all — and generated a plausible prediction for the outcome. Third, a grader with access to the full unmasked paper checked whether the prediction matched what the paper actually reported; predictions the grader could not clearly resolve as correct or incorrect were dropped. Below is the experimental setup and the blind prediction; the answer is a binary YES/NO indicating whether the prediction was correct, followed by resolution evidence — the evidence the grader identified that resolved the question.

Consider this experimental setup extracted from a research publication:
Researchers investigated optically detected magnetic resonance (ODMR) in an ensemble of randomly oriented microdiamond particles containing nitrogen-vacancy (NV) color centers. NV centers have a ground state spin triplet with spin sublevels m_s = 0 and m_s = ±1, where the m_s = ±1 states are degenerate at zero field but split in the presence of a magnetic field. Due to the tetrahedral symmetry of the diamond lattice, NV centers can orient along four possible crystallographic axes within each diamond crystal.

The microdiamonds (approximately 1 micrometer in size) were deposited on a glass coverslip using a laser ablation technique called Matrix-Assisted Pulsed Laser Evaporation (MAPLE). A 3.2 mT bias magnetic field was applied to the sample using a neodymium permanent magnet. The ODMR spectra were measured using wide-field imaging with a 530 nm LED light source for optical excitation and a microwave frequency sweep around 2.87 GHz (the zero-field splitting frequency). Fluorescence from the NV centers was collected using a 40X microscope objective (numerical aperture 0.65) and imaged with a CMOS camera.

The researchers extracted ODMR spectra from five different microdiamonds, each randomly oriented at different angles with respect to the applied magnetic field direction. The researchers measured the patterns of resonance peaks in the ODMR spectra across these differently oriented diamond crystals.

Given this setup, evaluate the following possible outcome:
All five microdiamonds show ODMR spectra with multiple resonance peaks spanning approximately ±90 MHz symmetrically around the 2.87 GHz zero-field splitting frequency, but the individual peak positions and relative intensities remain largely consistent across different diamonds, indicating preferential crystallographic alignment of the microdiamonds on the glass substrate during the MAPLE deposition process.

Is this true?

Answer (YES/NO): NO